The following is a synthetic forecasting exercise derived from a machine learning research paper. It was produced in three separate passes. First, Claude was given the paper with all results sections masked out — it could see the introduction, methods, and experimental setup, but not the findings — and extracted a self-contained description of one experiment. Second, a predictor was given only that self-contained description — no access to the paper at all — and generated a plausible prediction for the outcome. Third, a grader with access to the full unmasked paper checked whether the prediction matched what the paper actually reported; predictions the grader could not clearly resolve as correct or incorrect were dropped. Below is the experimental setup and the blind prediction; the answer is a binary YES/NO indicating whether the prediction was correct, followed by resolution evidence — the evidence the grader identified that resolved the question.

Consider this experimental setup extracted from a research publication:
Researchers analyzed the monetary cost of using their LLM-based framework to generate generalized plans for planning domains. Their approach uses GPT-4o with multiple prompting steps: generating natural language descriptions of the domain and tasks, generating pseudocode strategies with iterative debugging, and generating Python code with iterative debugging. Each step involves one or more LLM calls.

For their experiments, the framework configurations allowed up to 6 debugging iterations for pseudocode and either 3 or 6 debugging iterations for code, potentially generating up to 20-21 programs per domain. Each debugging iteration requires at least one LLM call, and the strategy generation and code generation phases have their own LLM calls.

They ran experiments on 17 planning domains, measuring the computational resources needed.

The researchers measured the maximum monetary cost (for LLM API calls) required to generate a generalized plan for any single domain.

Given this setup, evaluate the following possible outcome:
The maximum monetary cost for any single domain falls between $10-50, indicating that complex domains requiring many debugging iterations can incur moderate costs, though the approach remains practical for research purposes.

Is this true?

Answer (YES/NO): YES